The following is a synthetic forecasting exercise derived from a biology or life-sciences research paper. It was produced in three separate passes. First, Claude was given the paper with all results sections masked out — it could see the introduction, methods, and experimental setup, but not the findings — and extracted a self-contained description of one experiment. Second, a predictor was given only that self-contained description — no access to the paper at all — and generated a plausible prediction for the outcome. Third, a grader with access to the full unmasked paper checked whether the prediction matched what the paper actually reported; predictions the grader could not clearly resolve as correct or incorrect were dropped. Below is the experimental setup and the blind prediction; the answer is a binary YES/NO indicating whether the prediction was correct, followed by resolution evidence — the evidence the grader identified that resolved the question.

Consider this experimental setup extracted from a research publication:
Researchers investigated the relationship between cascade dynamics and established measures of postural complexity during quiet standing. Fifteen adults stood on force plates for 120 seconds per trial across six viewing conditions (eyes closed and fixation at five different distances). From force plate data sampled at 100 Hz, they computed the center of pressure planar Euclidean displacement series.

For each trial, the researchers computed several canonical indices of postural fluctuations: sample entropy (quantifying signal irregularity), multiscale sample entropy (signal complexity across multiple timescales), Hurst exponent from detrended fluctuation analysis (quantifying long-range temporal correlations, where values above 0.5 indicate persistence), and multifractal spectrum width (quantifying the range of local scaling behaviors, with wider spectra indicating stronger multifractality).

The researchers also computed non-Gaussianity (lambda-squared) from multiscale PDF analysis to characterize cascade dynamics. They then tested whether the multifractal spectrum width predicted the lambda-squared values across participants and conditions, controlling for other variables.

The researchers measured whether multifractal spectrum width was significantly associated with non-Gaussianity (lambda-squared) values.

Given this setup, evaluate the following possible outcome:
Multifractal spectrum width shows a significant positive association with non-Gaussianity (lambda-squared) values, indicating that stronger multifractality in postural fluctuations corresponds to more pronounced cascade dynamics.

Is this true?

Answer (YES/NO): NO